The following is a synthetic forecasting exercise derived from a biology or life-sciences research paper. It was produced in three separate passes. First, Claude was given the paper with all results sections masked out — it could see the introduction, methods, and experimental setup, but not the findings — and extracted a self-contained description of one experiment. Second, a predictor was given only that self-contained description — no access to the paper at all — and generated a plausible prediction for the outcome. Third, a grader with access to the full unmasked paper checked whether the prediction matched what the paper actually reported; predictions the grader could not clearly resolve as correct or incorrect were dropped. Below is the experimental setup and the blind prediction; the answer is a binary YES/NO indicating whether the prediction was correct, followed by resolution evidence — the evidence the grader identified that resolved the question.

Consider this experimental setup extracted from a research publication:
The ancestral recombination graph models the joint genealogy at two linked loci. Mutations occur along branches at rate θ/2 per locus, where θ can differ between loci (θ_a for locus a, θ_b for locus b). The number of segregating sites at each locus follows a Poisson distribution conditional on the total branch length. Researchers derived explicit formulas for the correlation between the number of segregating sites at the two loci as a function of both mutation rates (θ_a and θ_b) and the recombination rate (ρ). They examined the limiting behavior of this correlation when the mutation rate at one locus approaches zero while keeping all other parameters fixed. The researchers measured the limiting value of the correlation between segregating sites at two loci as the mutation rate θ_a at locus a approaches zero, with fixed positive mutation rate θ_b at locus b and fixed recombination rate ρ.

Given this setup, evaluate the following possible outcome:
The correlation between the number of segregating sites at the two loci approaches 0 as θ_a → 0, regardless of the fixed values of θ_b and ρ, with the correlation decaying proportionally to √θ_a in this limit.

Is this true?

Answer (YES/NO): NO